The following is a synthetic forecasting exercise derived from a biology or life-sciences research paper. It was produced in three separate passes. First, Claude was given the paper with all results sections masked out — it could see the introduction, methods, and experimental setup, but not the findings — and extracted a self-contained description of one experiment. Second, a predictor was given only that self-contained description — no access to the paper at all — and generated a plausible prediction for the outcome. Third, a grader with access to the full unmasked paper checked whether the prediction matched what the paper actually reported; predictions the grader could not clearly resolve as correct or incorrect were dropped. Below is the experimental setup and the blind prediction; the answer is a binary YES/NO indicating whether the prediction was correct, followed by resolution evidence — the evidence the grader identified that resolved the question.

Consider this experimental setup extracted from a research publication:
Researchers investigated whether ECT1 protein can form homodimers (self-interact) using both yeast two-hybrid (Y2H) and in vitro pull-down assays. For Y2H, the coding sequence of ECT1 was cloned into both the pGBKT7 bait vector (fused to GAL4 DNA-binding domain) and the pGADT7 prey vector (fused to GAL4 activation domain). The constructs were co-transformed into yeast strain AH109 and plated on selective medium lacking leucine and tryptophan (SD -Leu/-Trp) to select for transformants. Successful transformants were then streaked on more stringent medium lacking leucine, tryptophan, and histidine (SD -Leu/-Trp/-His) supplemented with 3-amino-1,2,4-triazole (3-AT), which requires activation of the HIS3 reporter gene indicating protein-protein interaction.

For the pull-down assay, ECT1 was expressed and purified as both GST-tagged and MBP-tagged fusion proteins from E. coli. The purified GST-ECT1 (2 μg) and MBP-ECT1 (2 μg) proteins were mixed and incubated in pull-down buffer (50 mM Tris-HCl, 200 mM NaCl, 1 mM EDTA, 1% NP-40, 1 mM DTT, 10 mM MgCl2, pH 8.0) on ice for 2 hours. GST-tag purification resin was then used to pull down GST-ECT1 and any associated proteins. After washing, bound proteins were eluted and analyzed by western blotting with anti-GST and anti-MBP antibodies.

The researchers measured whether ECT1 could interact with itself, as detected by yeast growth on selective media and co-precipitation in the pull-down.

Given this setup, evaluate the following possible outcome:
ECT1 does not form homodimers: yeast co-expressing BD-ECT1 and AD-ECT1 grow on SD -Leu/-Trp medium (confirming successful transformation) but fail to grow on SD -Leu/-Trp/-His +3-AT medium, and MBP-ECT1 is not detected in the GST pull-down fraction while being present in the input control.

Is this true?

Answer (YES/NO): NO